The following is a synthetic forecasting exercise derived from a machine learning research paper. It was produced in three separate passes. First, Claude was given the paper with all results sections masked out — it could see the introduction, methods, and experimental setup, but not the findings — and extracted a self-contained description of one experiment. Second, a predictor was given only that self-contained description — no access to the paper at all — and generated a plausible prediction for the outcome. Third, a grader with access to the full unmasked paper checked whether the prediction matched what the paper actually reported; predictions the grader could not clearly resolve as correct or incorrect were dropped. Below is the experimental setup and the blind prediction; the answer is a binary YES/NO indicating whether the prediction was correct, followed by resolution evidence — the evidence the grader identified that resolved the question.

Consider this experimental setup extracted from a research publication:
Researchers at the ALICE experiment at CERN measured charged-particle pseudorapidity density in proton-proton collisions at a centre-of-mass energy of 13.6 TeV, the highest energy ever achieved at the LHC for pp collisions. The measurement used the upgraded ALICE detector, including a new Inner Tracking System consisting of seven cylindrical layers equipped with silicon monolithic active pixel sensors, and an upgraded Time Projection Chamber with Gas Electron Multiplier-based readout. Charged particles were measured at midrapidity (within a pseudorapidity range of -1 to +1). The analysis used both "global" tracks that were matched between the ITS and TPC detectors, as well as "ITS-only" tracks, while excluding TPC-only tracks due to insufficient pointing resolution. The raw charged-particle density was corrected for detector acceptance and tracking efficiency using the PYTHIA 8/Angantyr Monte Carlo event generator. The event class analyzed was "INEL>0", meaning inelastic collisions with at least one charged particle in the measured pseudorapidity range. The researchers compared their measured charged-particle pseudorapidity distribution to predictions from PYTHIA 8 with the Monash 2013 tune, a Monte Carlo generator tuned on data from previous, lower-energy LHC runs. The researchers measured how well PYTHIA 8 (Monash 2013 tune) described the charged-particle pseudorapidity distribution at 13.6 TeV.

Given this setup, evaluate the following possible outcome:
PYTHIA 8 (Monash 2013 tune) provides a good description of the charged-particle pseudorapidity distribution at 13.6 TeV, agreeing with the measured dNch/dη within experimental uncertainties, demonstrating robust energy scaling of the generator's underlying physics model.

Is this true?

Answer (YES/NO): YES